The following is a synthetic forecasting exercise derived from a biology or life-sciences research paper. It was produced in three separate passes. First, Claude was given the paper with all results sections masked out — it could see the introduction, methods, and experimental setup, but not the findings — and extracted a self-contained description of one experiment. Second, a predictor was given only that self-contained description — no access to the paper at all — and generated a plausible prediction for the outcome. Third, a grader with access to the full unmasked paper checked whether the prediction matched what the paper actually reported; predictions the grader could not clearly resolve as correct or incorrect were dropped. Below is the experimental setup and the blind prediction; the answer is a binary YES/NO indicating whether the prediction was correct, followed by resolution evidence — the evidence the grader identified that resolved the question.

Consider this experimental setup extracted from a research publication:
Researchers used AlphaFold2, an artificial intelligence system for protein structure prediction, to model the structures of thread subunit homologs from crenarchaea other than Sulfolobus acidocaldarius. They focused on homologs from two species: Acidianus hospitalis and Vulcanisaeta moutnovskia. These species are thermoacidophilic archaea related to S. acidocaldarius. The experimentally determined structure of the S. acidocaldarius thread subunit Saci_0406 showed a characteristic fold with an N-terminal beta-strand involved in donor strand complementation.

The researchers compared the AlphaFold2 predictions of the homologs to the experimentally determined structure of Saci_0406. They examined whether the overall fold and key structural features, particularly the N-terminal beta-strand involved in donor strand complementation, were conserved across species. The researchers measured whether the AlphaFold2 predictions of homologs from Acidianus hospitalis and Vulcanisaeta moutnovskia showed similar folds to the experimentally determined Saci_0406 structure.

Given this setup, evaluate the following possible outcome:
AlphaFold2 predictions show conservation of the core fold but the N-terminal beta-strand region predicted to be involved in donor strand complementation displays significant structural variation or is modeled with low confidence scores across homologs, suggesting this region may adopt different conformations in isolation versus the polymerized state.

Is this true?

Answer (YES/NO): NO